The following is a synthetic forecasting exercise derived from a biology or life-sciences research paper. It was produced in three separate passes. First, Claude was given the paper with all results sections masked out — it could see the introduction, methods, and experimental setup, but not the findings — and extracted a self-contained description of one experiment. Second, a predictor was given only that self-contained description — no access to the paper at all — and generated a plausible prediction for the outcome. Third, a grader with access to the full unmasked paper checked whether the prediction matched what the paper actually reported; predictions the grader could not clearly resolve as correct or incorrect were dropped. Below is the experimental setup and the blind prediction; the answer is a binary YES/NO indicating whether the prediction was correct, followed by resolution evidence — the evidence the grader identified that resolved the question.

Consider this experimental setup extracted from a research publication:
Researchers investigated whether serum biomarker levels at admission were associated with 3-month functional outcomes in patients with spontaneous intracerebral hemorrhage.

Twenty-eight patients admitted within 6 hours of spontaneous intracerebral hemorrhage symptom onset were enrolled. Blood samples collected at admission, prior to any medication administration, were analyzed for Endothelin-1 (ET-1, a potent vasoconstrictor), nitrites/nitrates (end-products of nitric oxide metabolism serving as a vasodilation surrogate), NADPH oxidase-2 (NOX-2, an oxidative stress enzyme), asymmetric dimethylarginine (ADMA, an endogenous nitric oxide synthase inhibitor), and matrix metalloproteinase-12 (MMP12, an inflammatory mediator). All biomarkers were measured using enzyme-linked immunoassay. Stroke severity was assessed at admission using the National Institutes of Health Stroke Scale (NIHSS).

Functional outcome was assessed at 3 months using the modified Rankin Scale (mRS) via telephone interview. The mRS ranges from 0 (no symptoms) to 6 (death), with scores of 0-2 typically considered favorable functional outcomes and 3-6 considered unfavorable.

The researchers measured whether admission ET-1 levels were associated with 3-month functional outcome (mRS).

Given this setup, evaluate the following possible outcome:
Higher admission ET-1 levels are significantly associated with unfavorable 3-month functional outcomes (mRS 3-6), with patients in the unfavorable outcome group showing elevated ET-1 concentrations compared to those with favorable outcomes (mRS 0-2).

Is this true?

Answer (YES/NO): NO